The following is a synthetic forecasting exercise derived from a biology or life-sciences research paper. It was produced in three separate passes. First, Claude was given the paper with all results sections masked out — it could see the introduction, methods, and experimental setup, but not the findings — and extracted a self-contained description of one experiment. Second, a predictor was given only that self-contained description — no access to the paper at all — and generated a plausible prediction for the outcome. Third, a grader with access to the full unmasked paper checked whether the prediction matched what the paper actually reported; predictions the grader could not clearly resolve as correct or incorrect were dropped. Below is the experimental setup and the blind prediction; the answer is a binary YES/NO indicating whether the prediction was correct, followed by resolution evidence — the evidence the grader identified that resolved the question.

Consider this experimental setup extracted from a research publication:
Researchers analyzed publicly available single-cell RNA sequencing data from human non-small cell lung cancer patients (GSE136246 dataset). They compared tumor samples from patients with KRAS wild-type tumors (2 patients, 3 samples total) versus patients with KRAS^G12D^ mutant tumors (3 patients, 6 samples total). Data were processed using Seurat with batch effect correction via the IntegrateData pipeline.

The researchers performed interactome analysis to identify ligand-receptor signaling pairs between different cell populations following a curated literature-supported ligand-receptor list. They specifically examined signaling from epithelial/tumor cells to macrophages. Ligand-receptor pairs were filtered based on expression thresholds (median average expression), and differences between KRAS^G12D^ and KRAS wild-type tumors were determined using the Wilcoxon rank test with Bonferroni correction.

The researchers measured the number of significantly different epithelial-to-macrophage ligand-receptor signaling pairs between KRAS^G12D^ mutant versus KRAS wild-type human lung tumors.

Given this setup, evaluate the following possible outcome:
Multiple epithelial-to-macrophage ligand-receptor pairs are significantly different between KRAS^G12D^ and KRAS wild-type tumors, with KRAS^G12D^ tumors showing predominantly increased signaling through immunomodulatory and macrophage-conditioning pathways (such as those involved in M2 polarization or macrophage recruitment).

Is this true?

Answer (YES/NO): YES